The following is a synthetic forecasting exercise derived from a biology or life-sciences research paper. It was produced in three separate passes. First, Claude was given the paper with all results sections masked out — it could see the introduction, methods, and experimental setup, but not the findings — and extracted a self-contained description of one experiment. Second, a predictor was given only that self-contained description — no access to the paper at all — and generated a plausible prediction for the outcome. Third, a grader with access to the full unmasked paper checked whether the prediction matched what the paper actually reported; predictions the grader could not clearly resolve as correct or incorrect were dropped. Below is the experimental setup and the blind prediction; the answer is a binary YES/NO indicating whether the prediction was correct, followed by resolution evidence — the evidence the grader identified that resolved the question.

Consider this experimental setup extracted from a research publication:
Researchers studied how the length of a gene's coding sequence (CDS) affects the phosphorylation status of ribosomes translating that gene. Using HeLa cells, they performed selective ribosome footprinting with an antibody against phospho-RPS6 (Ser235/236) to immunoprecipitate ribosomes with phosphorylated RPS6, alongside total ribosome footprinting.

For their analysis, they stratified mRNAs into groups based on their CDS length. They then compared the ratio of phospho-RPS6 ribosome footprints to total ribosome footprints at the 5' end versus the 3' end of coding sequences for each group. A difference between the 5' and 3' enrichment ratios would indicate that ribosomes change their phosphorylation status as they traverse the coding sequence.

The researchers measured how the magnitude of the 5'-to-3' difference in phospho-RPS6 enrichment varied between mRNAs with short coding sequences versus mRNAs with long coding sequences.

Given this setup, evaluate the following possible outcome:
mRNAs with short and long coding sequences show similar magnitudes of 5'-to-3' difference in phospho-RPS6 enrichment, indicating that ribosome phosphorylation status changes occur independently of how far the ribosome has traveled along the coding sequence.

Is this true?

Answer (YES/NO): NO